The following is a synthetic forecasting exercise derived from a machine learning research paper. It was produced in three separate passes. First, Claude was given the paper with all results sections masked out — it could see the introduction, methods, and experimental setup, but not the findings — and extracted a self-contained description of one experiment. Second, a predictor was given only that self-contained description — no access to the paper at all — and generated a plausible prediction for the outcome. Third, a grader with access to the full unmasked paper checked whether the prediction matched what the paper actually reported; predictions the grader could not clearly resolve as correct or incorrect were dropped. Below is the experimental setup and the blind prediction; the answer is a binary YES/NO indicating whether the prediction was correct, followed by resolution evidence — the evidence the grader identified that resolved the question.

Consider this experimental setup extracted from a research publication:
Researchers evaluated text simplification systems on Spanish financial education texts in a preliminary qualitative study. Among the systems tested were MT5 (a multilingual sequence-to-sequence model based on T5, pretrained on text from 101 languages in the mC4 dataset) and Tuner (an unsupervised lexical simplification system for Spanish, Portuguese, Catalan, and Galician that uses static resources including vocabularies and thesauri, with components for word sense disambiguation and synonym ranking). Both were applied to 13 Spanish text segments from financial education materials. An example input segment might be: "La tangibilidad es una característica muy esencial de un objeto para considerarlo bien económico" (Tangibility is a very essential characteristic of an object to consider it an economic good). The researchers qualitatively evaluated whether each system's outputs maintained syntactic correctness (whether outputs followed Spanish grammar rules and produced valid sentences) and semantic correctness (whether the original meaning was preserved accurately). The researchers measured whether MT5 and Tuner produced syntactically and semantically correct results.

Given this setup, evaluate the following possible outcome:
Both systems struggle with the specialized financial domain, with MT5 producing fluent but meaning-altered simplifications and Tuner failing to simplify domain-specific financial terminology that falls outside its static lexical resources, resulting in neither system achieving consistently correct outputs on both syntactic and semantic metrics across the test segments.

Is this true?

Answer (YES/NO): NO